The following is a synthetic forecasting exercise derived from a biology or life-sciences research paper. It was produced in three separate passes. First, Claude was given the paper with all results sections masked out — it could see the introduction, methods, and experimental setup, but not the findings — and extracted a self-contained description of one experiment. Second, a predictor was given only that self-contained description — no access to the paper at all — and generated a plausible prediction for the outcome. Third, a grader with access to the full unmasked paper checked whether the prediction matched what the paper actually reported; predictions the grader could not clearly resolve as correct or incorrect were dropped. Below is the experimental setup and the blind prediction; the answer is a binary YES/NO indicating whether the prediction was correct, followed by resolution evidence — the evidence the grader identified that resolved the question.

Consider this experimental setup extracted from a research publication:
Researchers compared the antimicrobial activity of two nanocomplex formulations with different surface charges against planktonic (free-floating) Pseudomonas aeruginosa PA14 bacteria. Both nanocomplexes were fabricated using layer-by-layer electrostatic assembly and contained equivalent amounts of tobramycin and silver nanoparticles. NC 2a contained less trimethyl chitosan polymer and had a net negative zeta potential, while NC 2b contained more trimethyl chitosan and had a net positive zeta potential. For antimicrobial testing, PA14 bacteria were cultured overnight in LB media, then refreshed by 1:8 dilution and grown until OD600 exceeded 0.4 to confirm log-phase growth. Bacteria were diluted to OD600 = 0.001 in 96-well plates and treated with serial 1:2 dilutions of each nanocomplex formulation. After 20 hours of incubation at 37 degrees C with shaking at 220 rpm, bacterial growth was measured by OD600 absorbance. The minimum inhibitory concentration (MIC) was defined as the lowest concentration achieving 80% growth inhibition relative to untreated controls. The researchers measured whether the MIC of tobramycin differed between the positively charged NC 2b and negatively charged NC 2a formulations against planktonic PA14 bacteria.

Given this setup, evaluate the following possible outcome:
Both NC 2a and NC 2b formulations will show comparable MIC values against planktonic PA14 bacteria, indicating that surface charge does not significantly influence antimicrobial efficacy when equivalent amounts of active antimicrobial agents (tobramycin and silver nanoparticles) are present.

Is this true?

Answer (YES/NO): YES